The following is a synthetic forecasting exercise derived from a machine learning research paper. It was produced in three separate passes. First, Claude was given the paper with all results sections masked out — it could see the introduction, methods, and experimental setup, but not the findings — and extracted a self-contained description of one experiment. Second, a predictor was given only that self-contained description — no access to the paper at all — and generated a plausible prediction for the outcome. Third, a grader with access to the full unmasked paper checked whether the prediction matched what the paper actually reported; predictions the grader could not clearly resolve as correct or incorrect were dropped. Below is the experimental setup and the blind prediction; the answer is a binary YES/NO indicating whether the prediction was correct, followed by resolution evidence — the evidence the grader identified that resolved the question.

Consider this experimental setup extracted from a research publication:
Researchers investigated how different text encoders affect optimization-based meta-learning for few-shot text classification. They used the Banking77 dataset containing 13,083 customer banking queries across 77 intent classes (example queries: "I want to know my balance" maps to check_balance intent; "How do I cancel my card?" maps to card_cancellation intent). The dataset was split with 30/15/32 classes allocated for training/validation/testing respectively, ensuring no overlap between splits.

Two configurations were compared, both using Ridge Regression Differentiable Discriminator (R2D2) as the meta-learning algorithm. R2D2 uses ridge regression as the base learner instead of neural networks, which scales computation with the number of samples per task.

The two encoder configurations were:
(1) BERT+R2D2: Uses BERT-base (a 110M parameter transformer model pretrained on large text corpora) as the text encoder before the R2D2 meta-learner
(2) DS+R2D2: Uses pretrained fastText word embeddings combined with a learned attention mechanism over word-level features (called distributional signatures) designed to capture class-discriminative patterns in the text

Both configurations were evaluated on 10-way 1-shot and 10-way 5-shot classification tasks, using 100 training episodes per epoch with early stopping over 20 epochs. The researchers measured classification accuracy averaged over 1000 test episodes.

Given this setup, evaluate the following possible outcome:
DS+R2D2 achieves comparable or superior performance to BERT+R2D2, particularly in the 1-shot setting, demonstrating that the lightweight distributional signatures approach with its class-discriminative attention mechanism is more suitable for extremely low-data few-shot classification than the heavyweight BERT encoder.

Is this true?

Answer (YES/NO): NO